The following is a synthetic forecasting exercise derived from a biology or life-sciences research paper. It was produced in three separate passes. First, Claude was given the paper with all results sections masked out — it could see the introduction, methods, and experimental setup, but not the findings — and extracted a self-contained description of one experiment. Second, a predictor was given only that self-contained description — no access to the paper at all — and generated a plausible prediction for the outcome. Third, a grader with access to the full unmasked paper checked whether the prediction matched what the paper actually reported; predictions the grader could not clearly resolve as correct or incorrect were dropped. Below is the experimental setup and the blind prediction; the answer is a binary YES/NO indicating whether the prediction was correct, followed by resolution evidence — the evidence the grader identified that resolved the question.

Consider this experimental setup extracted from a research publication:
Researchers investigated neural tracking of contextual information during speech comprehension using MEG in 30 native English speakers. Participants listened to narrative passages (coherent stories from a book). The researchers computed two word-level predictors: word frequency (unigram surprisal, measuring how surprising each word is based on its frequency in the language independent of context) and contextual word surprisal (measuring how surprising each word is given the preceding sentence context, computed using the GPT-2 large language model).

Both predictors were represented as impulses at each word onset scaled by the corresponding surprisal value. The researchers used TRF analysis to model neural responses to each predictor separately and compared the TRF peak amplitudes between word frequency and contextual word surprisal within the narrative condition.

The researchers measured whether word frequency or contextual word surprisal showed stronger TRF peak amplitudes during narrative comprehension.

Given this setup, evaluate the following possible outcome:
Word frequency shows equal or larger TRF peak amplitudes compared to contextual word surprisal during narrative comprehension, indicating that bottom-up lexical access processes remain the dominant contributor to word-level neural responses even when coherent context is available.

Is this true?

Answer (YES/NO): NO